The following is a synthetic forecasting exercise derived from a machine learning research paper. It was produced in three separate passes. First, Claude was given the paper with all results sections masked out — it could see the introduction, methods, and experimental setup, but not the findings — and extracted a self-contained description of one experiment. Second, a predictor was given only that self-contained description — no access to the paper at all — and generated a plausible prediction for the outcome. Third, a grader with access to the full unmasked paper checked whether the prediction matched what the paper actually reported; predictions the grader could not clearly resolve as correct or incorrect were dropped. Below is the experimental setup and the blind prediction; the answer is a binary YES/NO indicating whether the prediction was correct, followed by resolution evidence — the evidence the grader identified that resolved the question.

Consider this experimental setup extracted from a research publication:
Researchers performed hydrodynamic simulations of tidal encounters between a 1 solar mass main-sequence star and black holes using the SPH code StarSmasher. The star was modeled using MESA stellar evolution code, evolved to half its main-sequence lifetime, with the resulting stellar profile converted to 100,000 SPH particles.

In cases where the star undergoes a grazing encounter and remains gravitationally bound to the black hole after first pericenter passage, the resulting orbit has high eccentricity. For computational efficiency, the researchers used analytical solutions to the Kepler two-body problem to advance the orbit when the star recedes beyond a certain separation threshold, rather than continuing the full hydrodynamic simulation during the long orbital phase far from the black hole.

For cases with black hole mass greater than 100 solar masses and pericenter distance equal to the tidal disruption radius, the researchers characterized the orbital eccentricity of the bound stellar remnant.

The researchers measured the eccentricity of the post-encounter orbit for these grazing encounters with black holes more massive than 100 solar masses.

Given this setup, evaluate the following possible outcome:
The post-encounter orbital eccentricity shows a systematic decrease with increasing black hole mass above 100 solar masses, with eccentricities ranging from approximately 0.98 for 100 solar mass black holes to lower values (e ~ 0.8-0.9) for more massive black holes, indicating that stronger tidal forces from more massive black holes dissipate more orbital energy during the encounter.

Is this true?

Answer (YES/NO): NO